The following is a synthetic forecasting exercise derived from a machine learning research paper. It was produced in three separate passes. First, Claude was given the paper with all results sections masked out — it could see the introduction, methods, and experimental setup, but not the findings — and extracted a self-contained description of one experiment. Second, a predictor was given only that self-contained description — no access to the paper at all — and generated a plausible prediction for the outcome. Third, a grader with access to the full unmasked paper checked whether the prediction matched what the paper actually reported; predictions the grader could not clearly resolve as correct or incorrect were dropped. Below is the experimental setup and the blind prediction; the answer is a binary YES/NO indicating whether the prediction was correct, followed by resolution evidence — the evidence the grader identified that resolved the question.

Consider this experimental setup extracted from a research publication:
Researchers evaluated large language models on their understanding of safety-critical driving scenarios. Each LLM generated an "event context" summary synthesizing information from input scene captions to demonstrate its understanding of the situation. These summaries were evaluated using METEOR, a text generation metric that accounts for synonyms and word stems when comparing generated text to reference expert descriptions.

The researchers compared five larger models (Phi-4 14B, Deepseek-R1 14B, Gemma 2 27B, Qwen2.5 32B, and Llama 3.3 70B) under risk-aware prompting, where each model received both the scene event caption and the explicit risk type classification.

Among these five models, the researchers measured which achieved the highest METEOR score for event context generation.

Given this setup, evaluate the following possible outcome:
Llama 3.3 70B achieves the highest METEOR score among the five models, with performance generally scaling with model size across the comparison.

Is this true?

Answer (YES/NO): NO